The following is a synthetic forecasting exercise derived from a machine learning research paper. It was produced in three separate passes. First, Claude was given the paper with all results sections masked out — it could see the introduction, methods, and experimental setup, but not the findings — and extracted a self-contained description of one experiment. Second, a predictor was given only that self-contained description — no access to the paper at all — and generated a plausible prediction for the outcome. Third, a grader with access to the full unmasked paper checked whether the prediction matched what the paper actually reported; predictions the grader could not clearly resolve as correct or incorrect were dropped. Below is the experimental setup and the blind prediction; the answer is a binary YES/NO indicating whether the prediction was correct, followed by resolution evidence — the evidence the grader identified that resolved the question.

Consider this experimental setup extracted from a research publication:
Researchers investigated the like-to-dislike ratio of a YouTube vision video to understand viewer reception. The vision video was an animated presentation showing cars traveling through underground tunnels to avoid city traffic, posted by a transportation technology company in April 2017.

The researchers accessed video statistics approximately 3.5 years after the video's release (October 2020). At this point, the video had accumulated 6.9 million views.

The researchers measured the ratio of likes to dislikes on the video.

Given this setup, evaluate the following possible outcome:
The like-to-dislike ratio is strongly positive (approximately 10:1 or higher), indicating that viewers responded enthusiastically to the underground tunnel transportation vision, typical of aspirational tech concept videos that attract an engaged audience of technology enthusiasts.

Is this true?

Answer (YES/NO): YES